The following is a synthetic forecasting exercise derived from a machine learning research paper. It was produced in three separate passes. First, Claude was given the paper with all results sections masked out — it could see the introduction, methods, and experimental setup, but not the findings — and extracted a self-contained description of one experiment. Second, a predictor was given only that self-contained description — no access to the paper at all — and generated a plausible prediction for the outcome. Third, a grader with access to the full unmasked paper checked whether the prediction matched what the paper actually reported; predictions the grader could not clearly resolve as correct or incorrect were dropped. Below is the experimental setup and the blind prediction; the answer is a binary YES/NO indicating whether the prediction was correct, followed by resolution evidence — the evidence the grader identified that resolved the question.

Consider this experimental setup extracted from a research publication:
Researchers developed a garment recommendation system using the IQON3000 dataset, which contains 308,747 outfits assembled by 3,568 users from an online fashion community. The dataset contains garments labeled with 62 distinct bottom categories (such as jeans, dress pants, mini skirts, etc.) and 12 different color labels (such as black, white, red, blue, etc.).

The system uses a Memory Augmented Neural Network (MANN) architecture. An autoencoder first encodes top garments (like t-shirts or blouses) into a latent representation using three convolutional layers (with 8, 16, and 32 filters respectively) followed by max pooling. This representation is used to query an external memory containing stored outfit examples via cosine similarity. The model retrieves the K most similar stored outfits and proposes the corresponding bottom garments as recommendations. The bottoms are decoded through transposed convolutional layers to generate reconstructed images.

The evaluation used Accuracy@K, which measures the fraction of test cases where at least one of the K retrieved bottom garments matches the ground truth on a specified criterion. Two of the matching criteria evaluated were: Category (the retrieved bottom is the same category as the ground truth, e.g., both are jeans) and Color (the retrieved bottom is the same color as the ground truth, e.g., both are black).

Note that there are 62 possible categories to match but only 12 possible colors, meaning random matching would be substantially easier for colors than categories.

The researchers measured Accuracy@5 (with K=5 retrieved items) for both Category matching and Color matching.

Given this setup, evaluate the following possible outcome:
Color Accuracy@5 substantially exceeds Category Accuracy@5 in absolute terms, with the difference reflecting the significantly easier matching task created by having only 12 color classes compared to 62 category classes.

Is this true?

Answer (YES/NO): NO